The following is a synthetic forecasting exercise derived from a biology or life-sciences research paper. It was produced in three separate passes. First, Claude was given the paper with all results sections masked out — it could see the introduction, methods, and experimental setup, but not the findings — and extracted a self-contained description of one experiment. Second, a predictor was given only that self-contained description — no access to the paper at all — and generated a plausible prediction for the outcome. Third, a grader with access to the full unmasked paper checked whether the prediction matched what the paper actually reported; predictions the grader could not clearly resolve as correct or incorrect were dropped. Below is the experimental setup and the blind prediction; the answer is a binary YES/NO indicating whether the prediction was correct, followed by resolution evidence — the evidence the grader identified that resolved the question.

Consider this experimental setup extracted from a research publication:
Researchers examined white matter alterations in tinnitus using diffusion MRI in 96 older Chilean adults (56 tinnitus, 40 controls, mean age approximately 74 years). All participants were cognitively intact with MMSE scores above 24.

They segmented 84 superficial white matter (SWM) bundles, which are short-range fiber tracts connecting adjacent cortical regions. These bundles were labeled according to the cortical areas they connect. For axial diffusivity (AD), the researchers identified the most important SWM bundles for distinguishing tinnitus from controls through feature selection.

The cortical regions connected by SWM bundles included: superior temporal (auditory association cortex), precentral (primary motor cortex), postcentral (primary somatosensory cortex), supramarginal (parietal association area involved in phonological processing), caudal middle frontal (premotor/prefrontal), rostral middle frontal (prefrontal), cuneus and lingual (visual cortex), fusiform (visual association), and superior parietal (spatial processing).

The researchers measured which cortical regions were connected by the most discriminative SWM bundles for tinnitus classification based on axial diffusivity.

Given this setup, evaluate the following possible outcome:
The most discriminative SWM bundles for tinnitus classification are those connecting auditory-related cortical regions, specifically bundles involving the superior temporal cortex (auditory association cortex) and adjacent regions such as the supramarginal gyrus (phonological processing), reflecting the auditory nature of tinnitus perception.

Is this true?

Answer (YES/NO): NO